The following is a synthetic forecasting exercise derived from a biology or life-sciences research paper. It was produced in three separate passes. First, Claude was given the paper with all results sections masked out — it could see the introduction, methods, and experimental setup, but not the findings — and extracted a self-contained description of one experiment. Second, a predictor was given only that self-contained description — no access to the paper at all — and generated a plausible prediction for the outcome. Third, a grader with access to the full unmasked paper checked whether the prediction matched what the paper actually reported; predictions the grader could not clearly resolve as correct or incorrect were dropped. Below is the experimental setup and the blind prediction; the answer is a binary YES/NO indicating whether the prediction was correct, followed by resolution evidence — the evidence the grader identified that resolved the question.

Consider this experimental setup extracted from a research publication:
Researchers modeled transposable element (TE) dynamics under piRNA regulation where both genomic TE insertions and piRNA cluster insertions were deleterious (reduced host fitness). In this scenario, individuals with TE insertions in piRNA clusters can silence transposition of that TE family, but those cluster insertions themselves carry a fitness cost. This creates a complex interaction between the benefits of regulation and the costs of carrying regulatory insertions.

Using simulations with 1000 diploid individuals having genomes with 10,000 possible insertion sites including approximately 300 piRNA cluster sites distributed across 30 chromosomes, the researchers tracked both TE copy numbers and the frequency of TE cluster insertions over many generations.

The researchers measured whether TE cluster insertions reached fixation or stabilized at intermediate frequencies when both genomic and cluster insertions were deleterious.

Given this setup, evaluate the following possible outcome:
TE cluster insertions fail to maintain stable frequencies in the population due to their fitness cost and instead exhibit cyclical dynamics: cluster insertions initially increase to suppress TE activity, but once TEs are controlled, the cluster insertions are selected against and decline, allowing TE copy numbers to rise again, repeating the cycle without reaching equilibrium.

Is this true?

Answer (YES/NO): NO